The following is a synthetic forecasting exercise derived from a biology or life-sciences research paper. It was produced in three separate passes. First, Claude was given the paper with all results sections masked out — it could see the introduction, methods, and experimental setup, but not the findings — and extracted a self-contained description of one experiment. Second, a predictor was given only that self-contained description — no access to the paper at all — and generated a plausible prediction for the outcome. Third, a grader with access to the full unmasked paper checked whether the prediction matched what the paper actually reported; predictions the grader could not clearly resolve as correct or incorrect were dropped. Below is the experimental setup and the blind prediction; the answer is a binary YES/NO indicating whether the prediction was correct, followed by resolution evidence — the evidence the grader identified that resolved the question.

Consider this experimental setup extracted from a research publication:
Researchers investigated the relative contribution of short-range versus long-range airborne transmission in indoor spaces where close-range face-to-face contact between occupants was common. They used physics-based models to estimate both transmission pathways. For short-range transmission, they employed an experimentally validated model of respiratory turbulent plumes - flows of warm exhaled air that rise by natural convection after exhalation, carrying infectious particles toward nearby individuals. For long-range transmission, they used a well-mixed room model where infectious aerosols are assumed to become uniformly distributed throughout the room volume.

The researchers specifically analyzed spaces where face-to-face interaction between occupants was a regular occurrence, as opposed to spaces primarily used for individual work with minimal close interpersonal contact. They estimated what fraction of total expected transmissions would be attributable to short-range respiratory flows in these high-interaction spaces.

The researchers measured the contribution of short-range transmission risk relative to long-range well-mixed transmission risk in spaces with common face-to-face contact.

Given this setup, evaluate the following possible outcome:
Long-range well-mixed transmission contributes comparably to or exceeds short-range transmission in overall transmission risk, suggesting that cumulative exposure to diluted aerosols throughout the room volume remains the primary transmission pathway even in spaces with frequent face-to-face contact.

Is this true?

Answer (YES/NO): YES